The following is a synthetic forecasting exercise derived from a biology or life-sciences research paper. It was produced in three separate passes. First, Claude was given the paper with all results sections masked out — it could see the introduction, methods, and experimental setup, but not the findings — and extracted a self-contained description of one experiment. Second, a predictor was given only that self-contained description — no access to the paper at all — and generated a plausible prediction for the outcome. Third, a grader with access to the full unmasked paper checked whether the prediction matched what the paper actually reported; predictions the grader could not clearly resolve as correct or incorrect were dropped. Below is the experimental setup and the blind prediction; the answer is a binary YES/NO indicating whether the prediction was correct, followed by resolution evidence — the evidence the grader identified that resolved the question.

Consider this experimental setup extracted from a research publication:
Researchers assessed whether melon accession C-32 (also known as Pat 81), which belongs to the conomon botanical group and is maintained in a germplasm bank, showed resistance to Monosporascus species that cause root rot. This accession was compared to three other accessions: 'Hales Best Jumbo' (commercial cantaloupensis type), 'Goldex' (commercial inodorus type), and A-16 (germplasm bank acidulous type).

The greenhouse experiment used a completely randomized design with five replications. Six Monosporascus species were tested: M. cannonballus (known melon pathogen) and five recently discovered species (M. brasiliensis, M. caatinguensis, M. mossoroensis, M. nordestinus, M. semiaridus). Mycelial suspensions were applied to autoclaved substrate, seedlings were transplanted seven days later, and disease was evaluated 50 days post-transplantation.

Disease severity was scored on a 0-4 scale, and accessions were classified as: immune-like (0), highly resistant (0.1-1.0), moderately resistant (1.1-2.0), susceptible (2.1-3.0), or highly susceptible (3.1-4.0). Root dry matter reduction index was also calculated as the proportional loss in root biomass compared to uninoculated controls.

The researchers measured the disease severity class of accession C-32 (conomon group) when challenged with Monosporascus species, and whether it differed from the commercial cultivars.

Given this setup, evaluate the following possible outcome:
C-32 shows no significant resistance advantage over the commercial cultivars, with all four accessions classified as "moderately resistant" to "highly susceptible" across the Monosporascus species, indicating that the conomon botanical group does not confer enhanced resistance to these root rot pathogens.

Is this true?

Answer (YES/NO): NO